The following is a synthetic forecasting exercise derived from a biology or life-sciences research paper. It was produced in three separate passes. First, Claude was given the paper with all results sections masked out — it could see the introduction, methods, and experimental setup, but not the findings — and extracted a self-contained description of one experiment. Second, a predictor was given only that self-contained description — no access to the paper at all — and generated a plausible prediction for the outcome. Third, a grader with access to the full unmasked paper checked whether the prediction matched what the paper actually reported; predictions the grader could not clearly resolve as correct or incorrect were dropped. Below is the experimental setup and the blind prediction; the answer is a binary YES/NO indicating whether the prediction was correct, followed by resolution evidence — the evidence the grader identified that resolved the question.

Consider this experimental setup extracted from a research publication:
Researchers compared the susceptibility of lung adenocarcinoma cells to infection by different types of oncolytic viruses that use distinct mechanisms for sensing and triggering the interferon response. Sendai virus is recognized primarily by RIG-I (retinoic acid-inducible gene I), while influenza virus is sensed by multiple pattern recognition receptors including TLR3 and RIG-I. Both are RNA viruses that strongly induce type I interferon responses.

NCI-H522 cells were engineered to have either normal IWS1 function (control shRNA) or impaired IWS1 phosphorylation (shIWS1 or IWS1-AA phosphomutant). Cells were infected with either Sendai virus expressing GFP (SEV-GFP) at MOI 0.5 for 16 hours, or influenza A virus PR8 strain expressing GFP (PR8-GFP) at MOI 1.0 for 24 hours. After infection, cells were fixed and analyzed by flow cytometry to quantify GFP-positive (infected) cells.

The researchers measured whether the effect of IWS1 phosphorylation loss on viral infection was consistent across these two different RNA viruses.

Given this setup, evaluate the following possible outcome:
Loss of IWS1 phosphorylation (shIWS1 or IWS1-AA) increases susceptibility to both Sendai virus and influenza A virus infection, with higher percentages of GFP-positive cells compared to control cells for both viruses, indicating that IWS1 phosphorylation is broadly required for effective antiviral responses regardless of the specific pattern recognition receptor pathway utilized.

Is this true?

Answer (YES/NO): YES